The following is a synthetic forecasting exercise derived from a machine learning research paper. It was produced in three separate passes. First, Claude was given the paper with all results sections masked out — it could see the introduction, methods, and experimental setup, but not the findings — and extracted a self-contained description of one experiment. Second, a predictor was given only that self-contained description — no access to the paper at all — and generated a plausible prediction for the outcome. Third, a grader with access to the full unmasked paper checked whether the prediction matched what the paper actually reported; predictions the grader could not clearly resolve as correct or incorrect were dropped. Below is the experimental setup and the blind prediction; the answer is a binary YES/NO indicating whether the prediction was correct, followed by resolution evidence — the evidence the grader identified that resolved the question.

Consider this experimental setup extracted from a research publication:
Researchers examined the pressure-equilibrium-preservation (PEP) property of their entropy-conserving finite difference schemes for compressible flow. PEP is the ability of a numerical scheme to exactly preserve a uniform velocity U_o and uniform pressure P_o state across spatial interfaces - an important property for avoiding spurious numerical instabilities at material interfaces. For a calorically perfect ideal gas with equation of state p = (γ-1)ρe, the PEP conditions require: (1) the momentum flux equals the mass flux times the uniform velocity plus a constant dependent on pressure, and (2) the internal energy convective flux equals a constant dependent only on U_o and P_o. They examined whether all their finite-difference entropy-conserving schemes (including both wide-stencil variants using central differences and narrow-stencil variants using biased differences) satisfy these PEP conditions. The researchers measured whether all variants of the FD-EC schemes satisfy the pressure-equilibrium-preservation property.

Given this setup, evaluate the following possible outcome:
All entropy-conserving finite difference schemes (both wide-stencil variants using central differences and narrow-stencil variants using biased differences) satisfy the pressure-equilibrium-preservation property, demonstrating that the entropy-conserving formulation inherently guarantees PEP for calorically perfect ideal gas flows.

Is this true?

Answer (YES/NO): NO